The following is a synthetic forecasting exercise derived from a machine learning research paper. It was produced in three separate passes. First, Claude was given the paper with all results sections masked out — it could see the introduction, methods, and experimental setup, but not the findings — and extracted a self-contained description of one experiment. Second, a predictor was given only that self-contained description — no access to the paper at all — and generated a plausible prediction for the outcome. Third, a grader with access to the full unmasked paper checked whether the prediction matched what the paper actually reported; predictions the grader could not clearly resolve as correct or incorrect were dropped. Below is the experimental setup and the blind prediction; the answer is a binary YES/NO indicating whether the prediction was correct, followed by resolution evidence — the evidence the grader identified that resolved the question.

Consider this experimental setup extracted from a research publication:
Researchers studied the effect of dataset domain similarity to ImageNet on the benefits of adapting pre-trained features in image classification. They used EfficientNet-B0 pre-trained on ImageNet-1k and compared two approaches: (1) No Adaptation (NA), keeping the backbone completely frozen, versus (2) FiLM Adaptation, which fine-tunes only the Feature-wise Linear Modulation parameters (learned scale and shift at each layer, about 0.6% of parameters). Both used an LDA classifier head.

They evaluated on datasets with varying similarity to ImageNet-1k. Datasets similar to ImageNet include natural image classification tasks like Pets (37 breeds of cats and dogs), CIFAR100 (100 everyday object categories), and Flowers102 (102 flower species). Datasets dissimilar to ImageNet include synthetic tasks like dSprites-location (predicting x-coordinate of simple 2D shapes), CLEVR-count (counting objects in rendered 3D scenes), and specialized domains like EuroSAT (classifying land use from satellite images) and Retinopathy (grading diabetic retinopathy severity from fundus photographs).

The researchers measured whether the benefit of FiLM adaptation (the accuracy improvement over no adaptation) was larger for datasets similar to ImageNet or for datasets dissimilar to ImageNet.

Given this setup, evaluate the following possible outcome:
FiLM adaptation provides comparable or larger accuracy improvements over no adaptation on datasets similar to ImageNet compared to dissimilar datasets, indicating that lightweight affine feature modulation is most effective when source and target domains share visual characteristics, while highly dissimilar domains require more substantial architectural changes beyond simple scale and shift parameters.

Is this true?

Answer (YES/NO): NO